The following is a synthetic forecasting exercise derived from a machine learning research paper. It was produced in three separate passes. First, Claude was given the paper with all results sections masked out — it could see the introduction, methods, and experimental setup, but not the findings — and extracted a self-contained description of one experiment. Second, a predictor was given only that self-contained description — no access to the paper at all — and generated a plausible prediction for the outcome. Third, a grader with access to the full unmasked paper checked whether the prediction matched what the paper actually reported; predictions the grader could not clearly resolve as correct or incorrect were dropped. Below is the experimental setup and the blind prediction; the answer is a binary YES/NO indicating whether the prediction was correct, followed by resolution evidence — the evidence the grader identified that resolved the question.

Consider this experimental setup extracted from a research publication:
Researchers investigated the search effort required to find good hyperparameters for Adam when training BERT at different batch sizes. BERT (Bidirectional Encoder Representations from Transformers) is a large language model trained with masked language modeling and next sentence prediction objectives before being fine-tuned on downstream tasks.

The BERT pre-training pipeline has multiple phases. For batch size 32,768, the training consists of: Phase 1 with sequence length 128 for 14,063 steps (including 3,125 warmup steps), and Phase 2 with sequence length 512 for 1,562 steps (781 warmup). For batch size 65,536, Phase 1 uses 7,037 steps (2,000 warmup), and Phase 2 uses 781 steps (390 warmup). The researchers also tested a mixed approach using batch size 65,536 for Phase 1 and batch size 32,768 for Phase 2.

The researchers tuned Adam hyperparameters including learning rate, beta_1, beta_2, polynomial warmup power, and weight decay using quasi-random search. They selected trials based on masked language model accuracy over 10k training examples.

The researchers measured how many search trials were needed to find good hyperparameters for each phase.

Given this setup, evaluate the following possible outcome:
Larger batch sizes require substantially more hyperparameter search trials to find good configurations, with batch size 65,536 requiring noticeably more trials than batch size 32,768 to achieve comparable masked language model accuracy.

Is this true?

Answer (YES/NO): NO